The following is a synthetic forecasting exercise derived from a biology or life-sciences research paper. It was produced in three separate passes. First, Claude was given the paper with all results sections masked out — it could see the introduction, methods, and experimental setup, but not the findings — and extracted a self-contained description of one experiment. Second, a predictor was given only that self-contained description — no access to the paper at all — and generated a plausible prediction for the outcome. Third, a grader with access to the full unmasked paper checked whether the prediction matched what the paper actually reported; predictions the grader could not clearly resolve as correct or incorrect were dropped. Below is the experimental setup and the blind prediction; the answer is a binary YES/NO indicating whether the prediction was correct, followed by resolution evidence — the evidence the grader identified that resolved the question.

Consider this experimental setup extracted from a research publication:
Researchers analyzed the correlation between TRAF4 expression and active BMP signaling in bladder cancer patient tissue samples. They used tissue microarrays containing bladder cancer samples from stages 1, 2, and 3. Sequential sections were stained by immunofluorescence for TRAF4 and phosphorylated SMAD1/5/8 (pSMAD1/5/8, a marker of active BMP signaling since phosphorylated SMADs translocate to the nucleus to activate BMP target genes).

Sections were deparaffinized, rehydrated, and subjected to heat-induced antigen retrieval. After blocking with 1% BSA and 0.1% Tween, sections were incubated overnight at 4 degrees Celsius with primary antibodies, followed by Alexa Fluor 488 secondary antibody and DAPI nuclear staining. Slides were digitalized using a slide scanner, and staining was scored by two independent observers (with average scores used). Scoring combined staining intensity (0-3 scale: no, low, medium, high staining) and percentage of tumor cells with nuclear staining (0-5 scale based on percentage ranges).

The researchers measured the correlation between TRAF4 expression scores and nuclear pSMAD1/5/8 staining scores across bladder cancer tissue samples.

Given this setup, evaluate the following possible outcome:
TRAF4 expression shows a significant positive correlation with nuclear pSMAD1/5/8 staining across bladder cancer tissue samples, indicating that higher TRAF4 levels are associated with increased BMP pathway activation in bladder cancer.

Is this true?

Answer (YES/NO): YES